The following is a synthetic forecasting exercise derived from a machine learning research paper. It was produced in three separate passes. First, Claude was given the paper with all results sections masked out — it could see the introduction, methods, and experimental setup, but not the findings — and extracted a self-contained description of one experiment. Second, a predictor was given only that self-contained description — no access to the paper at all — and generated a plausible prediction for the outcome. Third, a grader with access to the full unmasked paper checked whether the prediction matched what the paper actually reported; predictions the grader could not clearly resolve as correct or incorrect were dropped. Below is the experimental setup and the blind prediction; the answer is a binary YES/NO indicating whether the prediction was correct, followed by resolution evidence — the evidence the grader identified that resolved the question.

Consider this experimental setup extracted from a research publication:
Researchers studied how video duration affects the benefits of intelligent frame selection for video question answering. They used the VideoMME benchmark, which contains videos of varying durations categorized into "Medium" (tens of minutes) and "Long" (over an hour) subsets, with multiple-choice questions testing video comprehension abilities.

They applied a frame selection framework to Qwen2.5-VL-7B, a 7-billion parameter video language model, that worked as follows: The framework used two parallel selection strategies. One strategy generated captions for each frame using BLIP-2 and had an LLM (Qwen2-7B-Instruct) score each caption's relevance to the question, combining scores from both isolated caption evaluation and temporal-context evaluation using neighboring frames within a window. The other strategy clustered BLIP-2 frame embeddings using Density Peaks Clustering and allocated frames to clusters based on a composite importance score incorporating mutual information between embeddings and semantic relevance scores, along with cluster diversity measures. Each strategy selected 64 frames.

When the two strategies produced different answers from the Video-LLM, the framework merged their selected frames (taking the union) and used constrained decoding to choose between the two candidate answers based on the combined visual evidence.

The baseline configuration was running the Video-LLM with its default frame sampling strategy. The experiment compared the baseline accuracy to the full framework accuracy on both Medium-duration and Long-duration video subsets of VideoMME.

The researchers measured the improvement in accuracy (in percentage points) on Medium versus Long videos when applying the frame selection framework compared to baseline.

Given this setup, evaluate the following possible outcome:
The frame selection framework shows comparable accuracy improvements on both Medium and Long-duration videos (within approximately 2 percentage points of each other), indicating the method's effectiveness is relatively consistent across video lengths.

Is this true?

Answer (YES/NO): YES